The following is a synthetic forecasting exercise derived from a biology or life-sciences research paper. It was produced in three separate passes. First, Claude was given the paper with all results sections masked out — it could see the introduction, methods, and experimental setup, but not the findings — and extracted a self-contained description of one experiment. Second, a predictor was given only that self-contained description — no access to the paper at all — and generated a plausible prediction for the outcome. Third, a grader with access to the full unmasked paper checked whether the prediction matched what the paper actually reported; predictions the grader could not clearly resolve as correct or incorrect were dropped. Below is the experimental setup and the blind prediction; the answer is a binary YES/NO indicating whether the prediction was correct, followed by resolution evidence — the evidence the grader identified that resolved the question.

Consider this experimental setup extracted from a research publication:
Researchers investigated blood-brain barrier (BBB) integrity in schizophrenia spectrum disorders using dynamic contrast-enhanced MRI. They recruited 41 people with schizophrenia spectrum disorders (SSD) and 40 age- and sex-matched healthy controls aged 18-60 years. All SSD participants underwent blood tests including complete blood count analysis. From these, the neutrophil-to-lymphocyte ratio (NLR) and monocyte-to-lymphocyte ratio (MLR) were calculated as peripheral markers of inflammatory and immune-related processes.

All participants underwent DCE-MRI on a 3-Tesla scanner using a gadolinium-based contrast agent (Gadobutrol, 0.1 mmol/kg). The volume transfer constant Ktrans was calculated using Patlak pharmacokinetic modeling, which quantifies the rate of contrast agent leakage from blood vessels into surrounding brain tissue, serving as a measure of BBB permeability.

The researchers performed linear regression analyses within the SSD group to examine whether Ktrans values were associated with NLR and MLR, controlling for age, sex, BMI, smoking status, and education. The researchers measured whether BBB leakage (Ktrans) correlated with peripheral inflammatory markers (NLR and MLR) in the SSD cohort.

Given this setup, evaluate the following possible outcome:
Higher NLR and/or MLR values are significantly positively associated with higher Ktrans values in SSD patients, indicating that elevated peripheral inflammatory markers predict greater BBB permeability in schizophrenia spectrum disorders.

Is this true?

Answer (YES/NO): NO